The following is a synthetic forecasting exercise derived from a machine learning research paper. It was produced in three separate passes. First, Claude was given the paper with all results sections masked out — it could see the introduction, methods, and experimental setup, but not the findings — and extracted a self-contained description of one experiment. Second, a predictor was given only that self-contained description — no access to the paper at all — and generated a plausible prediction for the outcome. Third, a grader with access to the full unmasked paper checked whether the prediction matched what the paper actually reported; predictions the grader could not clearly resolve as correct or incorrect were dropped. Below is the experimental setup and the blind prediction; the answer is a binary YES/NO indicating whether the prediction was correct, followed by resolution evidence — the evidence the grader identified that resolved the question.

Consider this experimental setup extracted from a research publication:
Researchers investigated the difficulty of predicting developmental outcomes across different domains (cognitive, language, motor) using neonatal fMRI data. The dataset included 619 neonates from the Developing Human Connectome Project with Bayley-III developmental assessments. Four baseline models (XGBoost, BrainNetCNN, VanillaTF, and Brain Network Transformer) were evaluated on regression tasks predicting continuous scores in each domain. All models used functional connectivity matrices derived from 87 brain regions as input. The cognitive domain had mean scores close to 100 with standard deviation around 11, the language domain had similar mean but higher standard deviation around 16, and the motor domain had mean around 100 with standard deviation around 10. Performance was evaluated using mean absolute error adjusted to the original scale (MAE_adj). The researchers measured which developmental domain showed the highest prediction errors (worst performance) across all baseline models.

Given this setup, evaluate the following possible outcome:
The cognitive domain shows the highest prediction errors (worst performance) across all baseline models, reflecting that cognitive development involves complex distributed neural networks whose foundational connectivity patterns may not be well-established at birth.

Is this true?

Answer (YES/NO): NO